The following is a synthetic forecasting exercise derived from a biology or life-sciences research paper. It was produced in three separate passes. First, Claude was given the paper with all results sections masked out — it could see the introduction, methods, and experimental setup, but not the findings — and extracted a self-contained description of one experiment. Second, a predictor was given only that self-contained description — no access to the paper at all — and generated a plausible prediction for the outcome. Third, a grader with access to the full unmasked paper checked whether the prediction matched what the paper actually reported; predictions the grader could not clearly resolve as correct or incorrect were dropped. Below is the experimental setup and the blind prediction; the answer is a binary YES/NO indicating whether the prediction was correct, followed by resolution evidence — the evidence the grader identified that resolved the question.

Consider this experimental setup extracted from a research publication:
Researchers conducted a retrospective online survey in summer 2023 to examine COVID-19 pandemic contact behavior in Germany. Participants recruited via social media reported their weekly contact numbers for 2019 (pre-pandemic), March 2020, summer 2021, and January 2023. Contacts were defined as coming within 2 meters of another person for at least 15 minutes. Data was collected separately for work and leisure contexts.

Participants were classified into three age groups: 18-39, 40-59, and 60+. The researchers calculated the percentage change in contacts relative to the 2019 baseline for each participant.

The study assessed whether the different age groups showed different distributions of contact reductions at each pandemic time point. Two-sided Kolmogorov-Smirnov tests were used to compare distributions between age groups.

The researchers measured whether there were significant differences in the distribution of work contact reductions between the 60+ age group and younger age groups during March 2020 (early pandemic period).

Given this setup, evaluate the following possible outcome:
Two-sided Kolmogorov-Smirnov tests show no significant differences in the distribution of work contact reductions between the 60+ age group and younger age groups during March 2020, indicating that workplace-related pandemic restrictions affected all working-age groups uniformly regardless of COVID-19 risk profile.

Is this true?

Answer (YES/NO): NO